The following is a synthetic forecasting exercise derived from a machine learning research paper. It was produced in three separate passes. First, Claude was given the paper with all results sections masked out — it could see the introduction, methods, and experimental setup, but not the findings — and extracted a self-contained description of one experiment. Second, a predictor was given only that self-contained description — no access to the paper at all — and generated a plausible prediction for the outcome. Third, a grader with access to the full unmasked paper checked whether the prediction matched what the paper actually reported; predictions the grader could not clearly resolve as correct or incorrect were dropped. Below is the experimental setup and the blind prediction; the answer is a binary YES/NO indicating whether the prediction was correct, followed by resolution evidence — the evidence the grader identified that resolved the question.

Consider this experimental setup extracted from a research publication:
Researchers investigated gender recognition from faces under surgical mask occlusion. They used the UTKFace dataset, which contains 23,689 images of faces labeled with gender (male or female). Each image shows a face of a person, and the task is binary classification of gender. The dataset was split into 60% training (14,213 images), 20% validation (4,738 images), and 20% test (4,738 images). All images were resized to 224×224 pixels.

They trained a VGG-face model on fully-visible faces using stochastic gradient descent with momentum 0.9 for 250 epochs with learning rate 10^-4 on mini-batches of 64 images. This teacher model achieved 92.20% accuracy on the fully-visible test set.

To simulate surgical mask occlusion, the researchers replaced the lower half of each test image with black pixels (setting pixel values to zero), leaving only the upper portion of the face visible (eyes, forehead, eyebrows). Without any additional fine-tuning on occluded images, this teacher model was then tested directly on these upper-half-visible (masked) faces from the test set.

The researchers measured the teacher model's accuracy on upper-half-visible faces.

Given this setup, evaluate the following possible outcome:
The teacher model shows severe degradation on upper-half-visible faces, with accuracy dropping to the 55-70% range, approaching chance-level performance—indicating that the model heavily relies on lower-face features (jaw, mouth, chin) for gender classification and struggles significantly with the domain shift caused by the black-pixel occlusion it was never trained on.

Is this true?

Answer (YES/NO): NO